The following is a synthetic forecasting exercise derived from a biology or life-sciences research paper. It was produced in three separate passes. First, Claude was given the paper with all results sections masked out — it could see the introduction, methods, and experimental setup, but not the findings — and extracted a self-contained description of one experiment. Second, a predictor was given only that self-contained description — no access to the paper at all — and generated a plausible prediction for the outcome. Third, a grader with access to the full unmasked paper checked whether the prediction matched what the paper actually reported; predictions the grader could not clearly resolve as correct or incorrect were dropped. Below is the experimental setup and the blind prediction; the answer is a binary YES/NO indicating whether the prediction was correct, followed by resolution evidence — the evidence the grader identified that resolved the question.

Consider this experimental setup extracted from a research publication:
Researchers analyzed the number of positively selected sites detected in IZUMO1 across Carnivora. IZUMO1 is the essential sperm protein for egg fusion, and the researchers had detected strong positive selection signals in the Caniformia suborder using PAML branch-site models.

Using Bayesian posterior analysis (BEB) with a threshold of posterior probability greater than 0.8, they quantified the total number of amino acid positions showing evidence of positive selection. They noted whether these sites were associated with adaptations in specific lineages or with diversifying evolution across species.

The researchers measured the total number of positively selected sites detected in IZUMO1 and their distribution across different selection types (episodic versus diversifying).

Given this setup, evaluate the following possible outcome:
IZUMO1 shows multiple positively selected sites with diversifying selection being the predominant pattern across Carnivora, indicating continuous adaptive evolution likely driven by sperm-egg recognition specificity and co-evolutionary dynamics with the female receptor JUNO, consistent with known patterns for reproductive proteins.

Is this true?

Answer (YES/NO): NO